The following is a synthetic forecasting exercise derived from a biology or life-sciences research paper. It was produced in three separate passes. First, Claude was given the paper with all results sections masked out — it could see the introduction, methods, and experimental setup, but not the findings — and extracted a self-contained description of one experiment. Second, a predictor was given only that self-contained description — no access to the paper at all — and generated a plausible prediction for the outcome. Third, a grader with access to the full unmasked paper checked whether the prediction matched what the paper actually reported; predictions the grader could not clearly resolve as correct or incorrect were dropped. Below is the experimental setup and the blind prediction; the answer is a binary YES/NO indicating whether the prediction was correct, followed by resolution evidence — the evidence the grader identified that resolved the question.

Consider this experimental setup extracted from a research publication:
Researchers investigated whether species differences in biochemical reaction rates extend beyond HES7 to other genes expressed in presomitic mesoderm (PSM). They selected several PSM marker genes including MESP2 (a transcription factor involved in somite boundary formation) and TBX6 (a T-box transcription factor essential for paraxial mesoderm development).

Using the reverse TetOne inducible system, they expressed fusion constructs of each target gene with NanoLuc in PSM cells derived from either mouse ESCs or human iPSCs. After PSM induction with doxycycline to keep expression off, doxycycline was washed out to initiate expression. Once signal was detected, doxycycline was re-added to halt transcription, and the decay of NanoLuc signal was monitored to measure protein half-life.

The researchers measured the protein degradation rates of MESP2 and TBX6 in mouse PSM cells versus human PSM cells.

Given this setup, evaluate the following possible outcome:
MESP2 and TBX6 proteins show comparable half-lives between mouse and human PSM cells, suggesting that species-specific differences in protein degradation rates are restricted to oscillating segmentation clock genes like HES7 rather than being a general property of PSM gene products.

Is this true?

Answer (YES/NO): NO